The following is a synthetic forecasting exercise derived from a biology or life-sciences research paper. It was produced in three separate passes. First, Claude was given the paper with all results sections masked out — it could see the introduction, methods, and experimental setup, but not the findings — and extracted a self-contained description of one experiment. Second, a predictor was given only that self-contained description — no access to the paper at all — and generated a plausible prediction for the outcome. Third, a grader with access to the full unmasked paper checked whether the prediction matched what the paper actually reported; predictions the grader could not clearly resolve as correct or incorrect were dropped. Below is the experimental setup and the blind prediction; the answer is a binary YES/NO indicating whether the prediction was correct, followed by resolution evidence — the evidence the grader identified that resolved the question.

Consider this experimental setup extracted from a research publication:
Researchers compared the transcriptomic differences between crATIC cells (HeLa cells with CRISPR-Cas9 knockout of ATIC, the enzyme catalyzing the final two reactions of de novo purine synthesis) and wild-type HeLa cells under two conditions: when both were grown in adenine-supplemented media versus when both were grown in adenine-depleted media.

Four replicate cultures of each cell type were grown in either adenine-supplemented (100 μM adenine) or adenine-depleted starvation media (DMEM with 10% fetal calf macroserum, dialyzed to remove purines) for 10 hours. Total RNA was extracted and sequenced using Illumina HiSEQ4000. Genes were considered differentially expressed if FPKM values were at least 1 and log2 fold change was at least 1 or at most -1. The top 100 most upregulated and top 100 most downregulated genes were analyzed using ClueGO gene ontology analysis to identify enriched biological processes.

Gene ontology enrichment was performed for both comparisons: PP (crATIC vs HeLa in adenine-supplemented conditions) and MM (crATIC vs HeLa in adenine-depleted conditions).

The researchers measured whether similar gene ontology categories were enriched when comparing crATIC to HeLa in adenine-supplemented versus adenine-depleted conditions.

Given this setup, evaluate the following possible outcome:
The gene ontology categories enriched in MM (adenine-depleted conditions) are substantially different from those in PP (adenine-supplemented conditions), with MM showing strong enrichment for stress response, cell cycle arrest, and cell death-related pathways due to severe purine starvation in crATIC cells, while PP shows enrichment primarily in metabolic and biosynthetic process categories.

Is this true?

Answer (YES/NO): NO